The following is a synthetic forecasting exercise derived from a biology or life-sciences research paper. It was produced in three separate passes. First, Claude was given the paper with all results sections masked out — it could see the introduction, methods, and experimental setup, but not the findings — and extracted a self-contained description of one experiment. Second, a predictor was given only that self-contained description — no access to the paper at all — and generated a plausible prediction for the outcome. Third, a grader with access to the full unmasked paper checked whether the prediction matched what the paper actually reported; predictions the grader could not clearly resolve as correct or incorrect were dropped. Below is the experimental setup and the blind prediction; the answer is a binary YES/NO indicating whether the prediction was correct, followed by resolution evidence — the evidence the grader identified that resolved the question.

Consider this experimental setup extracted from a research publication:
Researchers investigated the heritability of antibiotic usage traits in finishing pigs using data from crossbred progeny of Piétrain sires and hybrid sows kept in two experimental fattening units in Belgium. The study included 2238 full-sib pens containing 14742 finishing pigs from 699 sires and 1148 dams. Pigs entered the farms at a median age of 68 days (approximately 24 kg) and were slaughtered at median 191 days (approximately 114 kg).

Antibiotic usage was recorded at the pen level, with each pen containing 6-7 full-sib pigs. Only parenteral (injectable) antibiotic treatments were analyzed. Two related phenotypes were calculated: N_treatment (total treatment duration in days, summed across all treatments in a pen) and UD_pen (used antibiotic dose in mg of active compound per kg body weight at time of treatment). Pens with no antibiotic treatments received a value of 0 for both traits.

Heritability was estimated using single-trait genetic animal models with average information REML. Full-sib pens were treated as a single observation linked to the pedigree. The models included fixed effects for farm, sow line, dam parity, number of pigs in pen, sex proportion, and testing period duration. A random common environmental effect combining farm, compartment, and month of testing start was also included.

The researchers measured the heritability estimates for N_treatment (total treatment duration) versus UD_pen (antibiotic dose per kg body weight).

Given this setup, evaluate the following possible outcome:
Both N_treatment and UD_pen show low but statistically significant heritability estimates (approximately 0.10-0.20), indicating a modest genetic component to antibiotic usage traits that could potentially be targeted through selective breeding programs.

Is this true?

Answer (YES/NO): NO